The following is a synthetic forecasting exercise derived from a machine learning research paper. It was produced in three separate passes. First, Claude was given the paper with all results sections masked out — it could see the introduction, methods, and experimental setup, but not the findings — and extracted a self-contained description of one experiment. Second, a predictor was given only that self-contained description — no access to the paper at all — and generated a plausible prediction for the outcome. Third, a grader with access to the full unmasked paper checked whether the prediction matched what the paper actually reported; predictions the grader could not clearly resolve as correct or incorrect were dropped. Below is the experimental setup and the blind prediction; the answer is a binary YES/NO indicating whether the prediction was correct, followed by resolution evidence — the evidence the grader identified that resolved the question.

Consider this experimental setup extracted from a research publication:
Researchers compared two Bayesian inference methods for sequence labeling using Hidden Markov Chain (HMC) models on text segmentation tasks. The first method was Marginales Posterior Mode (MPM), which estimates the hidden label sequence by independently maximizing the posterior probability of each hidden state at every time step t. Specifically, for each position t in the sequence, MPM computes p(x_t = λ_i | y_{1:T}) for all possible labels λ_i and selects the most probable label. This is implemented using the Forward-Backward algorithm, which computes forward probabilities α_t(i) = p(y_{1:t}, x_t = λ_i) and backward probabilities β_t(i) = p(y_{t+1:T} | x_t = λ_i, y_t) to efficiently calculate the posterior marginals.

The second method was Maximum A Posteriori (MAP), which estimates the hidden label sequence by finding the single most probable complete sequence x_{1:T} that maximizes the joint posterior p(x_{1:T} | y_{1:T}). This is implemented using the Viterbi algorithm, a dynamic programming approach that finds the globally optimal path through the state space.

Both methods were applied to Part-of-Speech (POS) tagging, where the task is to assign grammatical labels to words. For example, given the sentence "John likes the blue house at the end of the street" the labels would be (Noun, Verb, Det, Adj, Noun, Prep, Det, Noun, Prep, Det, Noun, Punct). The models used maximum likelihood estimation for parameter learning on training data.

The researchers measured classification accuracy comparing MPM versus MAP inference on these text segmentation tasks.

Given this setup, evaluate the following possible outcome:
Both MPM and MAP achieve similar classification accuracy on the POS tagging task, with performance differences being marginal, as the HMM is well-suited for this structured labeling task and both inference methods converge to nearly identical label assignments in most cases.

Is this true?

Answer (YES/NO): NO